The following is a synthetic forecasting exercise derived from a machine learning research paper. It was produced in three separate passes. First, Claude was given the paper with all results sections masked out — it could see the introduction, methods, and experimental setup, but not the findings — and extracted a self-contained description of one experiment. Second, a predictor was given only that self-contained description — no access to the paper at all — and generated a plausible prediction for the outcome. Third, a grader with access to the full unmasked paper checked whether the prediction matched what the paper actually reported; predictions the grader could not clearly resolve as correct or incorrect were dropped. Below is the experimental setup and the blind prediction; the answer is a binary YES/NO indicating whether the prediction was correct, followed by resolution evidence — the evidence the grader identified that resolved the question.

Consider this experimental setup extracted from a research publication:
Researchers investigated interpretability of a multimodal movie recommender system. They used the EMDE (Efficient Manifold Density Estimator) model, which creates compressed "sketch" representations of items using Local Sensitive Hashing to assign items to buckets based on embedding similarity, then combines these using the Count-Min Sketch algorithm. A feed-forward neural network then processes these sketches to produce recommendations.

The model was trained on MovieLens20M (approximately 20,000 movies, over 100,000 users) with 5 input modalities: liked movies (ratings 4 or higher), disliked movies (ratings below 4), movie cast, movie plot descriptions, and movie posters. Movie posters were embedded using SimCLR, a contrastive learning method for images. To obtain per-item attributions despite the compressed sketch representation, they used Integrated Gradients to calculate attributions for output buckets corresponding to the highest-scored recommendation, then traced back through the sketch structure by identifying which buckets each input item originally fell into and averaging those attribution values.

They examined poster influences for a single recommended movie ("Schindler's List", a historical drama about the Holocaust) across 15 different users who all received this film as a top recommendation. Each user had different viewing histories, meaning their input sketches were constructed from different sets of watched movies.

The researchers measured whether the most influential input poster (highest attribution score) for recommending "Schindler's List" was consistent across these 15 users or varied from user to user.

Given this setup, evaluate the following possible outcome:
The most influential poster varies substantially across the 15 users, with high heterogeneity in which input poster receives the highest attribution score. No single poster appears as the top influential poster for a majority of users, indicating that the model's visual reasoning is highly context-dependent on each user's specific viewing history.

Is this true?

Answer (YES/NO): NO